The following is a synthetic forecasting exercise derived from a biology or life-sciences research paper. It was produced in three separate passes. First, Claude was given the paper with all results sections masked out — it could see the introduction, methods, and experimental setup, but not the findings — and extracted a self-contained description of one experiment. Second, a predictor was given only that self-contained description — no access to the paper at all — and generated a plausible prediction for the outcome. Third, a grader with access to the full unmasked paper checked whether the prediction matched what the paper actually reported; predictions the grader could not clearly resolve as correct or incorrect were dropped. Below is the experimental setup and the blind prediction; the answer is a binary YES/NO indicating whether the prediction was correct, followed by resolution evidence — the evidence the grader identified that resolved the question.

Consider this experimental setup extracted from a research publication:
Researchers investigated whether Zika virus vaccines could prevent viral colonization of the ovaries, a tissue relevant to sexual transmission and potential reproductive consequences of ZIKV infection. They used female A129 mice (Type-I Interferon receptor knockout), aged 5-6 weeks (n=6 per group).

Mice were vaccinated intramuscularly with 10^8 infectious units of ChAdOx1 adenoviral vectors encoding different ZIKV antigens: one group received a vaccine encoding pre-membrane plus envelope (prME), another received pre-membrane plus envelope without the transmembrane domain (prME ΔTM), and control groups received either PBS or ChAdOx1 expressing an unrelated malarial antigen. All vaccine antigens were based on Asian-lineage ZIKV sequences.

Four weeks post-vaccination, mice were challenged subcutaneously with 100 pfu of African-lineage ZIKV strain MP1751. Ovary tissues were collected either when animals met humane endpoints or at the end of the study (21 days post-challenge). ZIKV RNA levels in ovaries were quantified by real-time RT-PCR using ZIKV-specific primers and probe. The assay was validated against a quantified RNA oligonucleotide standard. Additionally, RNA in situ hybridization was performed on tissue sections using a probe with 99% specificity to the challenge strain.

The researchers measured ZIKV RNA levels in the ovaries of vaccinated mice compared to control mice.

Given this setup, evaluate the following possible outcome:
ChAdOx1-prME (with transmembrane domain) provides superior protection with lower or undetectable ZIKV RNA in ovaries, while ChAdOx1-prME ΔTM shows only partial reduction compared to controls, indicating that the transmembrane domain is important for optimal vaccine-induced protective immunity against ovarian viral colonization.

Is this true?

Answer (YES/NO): NO